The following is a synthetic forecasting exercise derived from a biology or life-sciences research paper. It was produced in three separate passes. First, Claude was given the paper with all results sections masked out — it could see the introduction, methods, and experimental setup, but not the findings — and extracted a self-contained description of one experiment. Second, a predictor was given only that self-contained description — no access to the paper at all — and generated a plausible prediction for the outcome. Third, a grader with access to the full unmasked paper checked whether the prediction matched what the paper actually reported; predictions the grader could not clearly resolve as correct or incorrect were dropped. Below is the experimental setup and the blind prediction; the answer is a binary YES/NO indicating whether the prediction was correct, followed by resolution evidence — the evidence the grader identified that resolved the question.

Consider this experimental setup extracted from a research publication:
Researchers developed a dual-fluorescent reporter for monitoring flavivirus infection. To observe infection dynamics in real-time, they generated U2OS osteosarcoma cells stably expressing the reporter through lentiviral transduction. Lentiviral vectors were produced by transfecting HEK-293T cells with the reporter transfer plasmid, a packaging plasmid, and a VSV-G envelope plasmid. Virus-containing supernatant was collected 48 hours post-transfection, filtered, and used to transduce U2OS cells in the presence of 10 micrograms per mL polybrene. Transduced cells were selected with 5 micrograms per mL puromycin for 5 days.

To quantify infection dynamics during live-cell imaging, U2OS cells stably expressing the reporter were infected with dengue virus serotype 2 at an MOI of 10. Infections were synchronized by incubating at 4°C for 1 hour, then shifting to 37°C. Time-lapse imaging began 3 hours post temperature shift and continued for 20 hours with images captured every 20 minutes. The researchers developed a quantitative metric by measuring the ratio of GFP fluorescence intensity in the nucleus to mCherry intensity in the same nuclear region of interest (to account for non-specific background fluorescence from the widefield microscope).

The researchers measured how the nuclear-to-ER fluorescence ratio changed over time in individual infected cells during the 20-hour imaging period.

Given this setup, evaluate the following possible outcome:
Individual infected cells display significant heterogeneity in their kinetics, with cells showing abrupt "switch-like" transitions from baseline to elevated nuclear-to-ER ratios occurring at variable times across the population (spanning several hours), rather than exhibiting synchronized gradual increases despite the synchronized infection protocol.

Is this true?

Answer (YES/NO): NO